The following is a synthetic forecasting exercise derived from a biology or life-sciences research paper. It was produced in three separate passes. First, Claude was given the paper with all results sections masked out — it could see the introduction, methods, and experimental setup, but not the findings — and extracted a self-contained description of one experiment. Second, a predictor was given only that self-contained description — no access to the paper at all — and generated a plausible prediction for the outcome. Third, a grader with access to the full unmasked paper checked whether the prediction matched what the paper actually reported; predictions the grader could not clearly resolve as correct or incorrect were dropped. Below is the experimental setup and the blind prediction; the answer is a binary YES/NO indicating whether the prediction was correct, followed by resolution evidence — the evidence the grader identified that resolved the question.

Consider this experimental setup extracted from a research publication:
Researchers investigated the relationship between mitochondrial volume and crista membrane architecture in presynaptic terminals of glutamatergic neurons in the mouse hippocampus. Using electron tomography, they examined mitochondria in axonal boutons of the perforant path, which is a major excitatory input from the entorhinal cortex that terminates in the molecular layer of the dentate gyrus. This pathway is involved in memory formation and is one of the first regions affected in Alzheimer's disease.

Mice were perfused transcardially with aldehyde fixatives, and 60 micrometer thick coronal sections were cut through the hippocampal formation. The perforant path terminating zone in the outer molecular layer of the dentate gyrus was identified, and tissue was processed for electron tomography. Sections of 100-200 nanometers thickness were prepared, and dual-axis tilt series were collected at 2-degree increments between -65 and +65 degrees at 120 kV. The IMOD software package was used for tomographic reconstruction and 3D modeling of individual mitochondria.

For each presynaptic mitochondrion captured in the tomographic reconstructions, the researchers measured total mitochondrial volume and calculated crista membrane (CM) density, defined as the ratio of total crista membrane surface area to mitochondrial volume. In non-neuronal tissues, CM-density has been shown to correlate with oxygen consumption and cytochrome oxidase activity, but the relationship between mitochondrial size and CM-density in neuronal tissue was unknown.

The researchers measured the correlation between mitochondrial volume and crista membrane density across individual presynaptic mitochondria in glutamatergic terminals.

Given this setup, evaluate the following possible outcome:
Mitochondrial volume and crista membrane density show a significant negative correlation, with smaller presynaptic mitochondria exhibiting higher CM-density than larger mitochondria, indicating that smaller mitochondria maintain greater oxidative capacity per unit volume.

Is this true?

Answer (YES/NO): NO